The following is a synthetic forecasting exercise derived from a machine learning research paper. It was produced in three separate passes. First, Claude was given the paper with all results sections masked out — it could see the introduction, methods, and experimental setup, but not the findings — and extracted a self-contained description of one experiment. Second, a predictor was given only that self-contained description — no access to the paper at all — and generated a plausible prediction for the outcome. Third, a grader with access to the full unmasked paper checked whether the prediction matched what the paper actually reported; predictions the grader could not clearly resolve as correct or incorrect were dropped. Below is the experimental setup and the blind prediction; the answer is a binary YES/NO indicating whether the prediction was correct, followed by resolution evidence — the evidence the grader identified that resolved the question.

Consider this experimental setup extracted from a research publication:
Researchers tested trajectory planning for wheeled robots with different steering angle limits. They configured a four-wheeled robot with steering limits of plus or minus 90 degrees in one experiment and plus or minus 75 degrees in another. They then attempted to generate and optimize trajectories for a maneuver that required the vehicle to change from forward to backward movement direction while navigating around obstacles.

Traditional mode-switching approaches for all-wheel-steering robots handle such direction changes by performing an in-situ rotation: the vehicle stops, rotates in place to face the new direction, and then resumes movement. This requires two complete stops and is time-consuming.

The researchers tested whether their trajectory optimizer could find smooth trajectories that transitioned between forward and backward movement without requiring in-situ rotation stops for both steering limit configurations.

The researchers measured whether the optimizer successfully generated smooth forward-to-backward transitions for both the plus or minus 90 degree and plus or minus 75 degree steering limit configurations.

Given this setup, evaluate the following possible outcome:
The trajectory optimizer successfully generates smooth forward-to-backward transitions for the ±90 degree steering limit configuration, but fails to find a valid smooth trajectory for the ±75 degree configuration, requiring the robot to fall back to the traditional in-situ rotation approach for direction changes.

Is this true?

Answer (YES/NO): NO